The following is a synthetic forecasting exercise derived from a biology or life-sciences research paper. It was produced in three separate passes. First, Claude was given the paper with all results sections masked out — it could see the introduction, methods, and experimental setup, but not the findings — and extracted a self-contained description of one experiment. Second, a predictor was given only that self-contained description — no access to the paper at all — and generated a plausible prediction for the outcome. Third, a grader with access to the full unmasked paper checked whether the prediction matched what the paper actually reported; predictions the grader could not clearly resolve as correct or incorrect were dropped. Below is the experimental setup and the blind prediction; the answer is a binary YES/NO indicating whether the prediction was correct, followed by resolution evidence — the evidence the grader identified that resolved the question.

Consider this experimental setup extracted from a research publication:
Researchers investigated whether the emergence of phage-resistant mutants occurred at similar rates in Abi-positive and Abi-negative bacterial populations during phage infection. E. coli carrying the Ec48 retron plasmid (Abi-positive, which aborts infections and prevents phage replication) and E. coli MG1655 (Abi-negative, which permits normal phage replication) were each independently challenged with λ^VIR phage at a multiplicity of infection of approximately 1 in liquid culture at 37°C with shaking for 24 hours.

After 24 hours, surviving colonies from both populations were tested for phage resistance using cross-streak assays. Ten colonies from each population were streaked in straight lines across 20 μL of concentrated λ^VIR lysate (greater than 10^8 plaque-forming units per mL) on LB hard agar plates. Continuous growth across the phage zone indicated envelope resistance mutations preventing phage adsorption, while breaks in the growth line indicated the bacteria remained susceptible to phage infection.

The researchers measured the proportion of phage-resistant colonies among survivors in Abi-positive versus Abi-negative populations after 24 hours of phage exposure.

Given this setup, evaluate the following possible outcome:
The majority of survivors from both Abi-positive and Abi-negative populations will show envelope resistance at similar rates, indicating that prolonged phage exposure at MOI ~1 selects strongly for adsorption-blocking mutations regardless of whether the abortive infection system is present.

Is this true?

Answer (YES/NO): YES